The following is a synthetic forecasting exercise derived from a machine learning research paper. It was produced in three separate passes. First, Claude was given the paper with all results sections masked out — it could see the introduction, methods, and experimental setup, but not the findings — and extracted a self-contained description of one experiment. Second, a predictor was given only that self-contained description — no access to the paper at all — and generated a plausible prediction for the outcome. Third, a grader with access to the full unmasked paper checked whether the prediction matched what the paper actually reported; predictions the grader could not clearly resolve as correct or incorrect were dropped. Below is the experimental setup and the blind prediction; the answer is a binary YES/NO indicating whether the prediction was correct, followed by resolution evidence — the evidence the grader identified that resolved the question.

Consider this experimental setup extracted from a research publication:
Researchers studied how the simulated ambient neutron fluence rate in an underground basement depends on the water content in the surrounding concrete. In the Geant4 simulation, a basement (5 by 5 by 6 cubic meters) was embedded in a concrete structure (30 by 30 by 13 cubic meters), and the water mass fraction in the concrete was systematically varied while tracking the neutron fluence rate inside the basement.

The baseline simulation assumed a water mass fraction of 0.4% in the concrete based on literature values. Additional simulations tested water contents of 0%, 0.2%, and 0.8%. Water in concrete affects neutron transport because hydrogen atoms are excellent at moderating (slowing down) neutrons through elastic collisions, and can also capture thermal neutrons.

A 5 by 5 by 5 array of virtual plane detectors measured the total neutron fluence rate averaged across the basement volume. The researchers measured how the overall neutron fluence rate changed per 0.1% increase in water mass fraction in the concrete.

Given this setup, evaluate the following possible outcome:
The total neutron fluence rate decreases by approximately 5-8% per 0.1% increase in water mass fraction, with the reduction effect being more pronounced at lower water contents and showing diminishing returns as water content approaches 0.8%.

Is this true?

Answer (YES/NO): NO